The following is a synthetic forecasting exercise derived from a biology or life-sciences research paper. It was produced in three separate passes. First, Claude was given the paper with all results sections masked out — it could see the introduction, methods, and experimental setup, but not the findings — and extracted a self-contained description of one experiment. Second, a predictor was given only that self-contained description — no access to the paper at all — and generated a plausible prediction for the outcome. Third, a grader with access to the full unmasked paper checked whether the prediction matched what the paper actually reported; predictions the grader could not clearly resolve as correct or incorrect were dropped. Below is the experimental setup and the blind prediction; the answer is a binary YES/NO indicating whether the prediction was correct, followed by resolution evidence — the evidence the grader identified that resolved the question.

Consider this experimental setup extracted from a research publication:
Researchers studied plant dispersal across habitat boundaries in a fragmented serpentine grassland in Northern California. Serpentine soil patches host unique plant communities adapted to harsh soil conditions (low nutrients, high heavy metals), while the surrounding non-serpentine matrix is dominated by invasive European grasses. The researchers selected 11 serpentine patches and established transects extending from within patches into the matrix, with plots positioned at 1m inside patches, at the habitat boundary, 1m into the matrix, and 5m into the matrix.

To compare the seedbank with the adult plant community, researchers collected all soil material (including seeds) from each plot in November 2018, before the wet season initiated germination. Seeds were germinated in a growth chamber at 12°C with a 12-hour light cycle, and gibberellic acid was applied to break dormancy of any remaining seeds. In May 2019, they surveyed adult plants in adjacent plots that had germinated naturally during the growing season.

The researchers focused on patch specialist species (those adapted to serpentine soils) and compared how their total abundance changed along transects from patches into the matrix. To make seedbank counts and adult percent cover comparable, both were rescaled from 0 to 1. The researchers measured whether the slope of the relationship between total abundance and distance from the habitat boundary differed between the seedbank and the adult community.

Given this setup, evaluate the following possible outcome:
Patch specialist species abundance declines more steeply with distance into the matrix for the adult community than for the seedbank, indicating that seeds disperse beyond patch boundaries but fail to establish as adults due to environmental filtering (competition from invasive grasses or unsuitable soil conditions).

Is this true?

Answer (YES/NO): YES